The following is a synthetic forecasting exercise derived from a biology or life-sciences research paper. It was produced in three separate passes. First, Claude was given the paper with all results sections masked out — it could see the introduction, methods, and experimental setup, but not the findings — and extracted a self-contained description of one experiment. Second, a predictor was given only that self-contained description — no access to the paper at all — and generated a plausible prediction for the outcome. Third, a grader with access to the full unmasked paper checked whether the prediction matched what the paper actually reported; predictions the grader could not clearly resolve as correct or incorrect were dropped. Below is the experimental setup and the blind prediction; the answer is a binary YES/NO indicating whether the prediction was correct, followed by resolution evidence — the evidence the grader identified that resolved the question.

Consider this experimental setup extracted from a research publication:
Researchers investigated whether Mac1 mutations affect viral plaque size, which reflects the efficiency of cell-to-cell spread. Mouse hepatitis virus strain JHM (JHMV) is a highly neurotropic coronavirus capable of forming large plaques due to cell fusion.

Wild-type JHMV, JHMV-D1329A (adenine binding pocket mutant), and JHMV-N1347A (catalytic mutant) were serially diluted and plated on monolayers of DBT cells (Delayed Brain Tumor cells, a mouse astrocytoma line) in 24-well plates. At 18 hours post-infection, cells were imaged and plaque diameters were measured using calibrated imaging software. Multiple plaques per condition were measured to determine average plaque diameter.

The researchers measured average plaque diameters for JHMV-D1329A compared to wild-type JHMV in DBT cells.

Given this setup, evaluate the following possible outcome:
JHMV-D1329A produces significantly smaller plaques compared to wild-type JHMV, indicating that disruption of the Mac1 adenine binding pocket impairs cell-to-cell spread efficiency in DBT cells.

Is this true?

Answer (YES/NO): YES